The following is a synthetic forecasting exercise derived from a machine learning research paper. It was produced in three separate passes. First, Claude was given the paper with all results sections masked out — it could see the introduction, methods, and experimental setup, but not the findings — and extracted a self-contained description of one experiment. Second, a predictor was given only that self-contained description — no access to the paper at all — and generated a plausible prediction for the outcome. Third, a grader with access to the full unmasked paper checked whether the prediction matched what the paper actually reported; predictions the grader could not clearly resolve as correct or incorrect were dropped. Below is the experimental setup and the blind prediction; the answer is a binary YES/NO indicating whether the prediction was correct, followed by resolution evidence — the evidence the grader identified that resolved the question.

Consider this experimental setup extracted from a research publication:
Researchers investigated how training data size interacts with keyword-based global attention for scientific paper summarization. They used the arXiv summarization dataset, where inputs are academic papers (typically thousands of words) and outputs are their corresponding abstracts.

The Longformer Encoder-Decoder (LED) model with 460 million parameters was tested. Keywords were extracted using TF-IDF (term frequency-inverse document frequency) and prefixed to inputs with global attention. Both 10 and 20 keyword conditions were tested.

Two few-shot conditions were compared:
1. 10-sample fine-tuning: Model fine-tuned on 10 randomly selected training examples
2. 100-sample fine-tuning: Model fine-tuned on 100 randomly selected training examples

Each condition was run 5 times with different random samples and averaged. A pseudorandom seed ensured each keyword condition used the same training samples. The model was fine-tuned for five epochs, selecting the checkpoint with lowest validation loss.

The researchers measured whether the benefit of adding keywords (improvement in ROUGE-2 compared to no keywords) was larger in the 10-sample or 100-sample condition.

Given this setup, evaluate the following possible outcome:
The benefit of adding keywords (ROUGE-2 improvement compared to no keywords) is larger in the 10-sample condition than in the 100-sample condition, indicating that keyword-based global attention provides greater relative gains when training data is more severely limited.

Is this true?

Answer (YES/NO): YES